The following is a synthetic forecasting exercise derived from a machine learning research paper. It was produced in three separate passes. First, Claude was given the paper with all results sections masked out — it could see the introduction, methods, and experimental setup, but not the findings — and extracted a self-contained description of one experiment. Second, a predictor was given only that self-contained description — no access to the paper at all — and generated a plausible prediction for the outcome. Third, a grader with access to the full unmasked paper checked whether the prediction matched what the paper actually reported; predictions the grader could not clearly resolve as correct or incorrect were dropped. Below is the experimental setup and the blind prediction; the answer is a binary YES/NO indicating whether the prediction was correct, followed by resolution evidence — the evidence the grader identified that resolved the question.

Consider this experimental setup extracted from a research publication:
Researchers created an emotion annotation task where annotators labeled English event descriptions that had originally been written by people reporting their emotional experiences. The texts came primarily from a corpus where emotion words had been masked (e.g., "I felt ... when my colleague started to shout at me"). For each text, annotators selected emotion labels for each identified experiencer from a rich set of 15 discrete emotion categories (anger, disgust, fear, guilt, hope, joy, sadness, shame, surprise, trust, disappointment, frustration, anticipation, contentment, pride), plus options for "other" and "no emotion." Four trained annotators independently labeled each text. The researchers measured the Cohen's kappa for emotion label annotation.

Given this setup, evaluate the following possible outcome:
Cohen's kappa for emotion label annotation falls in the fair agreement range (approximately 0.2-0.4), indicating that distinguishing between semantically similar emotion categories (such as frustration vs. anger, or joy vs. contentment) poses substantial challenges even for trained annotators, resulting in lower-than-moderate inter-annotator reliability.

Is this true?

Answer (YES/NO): NO